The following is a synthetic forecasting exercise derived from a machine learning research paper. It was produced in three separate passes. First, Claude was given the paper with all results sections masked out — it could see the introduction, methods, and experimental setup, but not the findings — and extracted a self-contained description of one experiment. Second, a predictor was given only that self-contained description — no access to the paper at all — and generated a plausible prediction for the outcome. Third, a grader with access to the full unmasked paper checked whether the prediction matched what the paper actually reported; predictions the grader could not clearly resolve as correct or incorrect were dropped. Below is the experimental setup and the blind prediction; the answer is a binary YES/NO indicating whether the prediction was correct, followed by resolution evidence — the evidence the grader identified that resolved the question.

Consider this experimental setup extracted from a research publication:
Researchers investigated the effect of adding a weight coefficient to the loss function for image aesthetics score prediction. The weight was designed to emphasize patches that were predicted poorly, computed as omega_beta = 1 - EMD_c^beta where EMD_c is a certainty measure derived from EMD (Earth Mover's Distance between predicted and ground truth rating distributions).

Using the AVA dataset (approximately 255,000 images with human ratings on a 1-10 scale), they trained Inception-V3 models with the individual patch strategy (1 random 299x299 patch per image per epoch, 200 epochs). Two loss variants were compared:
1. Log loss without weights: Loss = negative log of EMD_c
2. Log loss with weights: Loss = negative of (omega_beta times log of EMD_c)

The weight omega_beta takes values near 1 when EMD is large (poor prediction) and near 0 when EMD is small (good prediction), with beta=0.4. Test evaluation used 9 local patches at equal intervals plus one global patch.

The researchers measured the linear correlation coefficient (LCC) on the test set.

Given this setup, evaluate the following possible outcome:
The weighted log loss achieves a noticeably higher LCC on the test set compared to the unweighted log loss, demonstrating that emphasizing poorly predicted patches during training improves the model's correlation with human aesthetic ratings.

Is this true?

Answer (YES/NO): NO